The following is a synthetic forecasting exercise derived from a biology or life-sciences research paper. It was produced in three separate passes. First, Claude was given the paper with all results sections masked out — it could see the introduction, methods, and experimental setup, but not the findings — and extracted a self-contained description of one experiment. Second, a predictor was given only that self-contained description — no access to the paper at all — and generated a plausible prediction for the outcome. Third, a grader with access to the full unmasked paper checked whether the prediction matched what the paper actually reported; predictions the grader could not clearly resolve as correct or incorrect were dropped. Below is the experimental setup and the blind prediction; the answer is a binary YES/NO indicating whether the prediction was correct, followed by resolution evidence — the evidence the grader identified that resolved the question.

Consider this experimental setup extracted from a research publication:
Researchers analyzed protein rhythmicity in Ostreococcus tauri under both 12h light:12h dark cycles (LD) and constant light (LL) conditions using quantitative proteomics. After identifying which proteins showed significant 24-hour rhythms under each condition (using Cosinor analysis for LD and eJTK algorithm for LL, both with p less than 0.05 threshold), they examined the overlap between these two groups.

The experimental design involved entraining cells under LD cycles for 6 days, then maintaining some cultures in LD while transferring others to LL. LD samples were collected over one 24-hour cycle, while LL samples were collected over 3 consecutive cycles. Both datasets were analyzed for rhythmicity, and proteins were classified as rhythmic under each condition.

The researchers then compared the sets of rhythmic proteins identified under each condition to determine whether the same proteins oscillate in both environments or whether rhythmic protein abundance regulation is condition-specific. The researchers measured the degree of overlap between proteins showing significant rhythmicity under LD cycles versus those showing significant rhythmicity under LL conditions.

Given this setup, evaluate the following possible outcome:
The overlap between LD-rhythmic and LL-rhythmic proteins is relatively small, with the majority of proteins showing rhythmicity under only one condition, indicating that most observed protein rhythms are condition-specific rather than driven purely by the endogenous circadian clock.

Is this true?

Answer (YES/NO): YES